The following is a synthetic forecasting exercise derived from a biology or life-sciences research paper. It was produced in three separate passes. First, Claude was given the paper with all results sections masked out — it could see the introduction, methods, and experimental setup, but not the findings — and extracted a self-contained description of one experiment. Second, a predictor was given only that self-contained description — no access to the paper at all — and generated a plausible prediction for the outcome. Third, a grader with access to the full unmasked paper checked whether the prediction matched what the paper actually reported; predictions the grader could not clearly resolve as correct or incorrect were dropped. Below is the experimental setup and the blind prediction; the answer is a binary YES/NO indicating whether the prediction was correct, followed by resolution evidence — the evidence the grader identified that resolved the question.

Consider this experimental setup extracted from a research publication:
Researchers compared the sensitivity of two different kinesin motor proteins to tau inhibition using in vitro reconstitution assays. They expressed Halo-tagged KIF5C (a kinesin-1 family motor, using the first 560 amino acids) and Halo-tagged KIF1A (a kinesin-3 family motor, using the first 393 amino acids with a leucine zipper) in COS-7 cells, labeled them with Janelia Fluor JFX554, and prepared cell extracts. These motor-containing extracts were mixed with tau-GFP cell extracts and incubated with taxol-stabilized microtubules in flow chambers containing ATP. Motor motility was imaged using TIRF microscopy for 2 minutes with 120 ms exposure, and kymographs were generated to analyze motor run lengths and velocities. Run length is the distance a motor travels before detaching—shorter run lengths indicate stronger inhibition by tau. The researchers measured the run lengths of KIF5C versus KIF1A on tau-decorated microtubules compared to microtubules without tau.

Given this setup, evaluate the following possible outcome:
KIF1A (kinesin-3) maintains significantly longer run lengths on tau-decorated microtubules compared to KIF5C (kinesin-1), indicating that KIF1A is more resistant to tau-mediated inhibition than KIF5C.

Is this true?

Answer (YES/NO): NO